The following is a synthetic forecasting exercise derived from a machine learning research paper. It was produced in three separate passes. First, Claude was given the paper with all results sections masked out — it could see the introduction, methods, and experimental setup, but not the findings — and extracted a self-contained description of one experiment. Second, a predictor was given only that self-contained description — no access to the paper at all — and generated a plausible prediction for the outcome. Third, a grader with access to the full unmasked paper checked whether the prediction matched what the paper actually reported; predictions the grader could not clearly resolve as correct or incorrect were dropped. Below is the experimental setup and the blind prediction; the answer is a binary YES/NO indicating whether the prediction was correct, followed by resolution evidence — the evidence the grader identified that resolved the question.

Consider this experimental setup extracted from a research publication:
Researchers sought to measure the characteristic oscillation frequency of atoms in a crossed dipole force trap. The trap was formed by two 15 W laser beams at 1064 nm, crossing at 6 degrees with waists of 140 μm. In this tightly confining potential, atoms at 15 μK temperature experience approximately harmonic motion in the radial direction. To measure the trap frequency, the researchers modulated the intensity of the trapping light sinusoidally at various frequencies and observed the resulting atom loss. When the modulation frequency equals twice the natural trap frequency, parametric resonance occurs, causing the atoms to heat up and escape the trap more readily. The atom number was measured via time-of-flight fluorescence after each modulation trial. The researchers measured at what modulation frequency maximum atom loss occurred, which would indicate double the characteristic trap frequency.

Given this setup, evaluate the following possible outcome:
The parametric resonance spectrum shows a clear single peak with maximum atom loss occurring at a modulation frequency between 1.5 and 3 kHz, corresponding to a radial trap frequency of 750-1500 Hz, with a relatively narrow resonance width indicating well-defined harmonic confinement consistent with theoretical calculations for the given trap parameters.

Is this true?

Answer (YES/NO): NO